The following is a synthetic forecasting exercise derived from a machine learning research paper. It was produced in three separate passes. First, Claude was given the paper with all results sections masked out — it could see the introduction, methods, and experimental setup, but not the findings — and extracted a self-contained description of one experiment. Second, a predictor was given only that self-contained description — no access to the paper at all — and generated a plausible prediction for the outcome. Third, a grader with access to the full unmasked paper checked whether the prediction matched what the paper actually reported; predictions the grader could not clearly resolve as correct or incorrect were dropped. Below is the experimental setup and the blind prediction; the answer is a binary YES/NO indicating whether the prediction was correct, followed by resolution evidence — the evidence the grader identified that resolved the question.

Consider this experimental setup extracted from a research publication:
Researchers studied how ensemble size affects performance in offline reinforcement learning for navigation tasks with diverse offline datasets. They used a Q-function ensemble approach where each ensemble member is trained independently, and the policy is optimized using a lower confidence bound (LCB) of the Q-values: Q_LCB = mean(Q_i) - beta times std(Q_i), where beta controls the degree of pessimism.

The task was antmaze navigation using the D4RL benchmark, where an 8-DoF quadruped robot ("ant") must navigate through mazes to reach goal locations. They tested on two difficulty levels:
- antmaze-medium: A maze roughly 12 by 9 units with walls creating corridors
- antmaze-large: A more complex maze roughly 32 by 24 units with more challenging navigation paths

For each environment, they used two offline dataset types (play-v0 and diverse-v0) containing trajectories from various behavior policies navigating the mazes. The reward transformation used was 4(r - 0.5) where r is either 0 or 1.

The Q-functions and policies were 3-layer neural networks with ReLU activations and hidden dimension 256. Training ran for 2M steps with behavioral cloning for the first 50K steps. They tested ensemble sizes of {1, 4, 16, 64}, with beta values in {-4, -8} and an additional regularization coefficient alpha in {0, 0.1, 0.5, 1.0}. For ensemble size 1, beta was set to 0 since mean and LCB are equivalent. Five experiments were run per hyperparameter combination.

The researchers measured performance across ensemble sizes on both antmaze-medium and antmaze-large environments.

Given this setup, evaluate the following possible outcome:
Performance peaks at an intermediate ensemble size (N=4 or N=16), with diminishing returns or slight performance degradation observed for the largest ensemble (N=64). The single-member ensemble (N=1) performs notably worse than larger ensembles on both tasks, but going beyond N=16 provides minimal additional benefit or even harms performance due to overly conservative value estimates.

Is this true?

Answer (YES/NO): NO